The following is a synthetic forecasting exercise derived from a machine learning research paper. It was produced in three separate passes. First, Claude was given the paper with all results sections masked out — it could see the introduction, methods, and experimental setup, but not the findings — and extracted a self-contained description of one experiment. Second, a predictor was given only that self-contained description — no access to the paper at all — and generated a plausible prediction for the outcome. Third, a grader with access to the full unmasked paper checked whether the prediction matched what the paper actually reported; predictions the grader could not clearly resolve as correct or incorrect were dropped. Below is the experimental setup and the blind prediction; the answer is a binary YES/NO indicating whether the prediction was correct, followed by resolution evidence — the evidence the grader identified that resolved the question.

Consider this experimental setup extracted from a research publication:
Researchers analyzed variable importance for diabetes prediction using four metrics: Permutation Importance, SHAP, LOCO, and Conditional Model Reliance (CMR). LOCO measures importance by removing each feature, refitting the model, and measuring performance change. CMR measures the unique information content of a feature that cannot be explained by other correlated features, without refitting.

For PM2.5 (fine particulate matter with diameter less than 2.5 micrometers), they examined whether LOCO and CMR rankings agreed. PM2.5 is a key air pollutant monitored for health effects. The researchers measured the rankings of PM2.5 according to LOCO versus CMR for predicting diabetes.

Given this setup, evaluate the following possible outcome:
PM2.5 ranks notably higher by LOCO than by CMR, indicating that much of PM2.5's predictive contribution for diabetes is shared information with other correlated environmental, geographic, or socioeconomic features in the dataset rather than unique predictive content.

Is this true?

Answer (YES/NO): NO